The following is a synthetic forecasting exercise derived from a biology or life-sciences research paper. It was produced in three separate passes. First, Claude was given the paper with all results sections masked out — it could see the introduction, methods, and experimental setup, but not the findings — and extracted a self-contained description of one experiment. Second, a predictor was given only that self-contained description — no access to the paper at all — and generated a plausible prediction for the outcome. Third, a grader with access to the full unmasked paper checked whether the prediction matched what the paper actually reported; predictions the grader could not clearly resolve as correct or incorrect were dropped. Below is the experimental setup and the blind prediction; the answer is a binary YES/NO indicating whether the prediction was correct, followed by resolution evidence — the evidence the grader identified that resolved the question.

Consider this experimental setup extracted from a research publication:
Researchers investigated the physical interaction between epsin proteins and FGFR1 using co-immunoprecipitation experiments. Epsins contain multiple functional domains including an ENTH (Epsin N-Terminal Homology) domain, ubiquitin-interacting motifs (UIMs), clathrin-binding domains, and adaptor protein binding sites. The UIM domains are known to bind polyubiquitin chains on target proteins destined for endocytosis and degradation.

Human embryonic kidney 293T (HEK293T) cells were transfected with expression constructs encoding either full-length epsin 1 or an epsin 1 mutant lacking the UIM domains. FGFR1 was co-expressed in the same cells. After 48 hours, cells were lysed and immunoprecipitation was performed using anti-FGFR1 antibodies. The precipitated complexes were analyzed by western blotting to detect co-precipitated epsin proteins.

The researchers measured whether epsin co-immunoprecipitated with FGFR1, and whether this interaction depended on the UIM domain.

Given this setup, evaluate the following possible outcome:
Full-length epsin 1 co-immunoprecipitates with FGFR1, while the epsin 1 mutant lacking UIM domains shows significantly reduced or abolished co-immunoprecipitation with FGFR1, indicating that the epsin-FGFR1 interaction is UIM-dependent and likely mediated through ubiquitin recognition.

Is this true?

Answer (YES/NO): YES